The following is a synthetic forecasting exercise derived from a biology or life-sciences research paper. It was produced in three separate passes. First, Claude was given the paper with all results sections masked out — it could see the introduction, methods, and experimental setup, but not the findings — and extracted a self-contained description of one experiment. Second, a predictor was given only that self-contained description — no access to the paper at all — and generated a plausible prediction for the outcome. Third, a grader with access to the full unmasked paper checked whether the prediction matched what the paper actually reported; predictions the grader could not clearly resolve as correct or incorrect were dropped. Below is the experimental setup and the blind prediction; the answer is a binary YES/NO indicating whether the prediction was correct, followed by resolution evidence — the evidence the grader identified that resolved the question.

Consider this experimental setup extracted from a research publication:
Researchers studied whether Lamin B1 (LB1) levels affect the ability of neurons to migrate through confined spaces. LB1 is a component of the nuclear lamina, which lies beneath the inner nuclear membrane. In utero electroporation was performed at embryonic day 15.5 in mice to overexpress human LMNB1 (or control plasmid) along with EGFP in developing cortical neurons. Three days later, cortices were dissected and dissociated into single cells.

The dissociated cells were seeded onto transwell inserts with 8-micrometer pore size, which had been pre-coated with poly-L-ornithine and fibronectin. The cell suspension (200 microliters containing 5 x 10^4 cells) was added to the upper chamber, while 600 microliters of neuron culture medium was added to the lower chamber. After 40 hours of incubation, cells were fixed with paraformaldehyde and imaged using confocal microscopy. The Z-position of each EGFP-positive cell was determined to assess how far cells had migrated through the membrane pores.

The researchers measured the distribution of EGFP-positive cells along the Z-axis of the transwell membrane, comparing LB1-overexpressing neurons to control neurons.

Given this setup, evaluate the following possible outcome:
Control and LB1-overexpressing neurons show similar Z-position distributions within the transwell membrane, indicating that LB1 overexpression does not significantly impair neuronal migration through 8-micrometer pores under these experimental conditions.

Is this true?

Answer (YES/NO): NO